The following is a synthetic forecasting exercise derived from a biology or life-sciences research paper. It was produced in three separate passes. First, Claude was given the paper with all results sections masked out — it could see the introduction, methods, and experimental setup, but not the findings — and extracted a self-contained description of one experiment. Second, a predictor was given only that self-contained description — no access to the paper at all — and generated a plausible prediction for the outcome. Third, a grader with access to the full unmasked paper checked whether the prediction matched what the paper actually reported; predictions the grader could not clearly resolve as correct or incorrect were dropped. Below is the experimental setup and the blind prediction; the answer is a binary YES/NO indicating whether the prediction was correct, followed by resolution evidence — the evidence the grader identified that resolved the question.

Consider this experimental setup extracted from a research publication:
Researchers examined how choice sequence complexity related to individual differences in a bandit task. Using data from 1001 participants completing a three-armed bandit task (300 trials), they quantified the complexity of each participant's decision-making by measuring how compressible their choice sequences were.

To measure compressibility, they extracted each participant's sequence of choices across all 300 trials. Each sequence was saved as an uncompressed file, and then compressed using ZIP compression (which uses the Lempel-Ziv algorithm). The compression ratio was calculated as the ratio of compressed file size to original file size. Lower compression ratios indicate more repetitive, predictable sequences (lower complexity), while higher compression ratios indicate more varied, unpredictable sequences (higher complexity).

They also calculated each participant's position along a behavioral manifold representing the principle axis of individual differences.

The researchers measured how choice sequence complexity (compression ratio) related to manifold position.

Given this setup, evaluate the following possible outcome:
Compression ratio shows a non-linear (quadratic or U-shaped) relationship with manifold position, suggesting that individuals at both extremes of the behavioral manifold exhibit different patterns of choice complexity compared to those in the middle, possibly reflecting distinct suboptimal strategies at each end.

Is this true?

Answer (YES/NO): NO